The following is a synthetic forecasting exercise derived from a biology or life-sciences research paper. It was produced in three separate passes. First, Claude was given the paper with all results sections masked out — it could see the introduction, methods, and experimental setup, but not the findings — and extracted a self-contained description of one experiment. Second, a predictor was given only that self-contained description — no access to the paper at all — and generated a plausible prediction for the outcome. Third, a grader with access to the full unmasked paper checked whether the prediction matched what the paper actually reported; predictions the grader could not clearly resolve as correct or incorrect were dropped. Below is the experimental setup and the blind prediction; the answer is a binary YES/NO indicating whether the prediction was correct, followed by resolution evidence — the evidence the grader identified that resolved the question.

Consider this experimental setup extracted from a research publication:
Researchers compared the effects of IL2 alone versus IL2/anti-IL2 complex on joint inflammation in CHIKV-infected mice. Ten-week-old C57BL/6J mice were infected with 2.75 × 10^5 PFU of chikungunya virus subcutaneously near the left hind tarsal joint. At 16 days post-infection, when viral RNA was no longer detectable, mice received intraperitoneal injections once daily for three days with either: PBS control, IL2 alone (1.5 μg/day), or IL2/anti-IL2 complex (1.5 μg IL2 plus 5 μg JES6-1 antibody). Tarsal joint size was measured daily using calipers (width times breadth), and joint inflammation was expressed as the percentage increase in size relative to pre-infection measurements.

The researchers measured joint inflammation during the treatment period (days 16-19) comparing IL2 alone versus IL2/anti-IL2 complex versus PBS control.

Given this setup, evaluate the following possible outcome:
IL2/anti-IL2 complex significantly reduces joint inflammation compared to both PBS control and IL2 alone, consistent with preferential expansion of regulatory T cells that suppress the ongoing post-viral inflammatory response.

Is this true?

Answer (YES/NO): NO